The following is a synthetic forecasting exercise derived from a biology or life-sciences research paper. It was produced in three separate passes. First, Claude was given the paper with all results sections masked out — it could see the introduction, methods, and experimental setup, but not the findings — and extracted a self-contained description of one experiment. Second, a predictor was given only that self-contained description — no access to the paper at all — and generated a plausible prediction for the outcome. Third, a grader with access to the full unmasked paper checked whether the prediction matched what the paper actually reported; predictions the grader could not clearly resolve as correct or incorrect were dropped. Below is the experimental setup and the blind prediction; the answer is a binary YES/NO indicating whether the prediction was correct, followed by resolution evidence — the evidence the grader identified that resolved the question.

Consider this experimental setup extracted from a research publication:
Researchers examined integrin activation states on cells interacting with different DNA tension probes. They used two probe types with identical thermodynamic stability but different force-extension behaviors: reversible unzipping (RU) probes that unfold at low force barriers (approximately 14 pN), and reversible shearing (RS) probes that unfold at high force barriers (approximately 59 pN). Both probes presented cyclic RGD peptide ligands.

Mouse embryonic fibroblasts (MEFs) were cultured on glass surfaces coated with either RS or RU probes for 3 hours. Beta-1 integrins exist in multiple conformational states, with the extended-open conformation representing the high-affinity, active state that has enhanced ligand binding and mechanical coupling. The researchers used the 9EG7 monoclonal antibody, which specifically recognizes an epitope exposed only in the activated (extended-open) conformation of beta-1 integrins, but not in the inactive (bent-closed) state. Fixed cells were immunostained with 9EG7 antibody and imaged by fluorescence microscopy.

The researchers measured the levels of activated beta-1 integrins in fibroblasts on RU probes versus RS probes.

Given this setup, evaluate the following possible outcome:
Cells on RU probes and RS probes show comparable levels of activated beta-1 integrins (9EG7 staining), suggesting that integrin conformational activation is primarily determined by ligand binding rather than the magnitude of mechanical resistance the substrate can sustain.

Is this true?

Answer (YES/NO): NO